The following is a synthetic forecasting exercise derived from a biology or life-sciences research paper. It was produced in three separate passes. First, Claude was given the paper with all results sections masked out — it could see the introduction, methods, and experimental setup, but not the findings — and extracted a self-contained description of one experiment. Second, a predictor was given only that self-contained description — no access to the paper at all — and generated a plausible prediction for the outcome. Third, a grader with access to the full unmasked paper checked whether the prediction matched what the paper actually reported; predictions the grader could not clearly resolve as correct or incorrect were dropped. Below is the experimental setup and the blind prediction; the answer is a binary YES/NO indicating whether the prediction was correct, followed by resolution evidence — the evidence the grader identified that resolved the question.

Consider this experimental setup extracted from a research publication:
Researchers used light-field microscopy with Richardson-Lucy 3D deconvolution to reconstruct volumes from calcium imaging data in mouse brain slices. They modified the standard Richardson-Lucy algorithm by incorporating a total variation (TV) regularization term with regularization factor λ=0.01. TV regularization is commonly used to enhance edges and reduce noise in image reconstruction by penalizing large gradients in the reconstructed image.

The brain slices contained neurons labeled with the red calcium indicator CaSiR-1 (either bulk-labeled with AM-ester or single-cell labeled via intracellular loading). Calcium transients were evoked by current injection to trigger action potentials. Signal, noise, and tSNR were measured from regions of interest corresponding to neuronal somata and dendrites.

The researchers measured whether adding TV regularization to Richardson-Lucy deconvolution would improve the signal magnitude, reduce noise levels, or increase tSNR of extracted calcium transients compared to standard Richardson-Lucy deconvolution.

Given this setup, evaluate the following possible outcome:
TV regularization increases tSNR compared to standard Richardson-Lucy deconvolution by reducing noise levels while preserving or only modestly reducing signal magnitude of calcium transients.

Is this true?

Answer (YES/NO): NO